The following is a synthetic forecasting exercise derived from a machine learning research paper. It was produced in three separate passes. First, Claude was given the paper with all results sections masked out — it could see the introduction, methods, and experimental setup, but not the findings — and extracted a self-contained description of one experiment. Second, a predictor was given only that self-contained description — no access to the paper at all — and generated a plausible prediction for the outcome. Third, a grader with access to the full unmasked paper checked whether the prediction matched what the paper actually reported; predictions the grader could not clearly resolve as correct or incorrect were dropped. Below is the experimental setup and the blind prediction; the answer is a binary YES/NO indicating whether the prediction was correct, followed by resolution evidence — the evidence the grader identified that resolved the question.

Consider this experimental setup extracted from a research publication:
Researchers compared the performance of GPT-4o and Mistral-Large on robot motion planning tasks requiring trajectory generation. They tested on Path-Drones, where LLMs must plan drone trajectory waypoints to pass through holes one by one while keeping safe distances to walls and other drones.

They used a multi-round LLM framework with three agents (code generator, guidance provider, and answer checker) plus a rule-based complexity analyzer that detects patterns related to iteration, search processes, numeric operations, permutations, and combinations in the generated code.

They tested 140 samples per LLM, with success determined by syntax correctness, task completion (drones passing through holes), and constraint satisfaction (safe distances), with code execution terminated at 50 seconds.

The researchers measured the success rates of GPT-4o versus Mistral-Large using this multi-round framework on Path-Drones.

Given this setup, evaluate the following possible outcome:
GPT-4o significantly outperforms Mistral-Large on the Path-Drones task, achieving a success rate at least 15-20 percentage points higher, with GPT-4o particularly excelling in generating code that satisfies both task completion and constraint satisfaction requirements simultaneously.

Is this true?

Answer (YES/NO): NO